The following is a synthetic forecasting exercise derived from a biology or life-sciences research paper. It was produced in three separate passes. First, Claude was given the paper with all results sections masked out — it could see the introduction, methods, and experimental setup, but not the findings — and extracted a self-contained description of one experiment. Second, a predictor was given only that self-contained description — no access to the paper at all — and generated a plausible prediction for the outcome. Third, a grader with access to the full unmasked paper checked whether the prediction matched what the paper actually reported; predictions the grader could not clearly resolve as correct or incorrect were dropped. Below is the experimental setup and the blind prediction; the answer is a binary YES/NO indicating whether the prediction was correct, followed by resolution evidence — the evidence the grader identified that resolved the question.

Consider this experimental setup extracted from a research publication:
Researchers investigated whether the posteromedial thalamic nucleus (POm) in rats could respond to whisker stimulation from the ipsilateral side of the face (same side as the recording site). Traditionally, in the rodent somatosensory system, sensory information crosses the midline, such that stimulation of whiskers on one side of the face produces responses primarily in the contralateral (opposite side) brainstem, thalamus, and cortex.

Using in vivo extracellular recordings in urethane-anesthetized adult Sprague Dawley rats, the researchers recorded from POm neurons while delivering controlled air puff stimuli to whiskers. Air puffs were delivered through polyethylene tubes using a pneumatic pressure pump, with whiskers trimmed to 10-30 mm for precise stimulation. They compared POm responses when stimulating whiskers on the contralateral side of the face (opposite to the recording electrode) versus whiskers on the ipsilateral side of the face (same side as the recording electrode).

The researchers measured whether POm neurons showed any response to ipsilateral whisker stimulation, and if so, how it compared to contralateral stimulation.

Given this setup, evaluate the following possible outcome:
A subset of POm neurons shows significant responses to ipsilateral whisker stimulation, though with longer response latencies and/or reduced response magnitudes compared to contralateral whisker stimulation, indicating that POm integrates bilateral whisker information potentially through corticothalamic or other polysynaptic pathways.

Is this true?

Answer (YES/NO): YES